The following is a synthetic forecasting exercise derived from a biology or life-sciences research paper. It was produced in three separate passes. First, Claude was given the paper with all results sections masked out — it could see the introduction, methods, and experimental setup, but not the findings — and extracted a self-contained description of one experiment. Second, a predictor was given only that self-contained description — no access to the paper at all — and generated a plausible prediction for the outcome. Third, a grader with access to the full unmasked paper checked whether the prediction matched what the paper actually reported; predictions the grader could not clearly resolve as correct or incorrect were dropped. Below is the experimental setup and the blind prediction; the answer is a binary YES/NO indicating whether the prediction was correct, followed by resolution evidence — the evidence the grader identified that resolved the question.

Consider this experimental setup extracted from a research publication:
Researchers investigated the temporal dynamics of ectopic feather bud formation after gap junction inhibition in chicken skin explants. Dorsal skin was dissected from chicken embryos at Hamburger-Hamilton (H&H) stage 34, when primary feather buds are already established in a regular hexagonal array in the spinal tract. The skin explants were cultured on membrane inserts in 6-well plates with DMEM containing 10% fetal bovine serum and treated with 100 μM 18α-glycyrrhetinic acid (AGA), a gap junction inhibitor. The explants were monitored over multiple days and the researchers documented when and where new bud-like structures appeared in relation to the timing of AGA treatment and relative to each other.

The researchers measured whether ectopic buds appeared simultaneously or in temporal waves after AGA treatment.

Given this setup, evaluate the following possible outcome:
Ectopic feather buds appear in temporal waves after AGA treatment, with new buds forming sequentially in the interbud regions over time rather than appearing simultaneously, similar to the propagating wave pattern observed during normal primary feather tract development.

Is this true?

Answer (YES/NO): NO